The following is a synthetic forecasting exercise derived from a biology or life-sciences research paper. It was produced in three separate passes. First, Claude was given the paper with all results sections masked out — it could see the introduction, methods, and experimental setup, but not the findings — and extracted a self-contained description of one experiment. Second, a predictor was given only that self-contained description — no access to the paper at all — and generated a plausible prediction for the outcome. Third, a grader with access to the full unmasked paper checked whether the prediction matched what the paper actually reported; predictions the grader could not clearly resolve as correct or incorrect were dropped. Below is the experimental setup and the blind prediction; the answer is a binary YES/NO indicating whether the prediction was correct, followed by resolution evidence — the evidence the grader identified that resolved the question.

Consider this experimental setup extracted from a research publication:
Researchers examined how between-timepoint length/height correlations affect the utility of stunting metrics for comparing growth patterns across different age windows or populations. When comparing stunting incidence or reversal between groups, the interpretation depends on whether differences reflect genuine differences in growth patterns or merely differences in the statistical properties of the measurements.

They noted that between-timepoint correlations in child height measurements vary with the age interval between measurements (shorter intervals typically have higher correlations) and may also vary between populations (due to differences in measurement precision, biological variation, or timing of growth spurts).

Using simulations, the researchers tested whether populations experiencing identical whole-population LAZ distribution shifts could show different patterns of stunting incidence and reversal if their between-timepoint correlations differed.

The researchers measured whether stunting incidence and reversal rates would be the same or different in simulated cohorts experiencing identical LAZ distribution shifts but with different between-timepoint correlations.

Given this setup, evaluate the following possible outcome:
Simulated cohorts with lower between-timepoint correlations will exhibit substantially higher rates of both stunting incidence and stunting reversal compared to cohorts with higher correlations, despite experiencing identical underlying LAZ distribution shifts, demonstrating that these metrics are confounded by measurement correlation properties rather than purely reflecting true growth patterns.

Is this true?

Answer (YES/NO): YES